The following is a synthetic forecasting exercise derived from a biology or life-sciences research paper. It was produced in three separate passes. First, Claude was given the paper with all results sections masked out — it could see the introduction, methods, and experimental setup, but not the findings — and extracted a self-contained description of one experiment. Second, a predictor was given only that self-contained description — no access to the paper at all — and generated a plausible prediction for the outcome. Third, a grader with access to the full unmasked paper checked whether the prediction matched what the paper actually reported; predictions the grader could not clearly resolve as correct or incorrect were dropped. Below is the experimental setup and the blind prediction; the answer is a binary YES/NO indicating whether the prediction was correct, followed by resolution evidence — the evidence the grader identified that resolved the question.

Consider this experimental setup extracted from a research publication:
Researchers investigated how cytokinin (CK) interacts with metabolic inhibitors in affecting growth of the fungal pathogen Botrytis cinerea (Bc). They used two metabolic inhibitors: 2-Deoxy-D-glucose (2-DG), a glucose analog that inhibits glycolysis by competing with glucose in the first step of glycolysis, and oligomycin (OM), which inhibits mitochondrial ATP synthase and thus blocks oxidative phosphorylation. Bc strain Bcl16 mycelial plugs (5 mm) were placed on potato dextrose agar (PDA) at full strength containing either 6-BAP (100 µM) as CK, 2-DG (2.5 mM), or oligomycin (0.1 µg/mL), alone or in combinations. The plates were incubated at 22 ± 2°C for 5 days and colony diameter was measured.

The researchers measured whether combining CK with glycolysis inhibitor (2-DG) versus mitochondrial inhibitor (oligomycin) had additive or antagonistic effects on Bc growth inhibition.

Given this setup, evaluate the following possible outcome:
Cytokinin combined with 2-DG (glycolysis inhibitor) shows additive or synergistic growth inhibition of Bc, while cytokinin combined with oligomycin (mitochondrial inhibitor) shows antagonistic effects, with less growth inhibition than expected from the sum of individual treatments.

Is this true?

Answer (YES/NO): NO